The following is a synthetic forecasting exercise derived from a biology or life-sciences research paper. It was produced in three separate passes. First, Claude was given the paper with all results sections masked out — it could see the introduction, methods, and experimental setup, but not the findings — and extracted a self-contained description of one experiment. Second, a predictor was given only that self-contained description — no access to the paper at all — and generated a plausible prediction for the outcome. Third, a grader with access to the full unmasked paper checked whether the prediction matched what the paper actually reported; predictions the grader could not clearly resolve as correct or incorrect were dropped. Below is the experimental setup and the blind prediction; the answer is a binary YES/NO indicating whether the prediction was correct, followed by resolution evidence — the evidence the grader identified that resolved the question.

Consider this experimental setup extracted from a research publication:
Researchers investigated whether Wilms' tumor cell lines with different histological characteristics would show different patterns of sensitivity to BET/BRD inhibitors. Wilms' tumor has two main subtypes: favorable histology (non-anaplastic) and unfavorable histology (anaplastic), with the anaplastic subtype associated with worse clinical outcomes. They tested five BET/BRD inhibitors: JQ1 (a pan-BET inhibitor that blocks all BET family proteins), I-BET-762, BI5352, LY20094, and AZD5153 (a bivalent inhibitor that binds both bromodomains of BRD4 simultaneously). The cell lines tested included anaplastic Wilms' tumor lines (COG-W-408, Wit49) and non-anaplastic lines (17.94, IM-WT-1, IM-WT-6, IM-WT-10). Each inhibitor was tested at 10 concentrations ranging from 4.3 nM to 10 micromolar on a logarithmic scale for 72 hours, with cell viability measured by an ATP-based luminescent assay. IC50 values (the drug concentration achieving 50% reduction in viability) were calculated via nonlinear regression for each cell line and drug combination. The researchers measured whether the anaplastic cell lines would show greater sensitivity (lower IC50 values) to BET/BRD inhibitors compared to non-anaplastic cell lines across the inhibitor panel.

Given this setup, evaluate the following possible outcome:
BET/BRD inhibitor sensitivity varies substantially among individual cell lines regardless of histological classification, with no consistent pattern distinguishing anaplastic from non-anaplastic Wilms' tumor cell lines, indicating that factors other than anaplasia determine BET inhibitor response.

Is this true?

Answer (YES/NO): NO